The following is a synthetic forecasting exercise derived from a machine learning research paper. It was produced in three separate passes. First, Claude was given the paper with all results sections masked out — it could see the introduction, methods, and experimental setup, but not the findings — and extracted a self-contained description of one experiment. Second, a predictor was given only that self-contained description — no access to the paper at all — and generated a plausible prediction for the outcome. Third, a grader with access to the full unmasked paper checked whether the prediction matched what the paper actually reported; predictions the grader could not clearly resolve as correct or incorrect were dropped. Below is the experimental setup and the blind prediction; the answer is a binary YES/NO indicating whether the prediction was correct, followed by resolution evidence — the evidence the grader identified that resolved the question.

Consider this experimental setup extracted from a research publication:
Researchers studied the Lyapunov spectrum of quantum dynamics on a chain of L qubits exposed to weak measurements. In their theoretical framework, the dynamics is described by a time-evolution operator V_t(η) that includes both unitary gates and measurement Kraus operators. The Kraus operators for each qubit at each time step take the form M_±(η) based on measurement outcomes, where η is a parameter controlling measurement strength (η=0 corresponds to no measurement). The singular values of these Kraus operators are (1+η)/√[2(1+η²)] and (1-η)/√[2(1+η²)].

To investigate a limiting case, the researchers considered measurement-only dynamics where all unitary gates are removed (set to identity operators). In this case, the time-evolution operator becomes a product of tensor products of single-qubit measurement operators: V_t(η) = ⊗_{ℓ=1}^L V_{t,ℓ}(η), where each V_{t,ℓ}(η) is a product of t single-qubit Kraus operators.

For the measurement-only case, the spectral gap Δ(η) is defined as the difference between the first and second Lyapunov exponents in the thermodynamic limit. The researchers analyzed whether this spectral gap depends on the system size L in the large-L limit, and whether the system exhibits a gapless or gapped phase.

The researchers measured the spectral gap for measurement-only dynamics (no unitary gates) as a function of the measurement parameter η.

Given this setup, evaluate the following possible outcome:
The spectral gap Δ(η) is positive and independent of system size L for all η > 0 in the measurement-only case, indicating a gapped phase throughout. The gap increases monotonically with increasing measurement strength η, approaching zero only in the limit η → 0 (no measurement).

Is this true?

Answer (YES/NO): YES